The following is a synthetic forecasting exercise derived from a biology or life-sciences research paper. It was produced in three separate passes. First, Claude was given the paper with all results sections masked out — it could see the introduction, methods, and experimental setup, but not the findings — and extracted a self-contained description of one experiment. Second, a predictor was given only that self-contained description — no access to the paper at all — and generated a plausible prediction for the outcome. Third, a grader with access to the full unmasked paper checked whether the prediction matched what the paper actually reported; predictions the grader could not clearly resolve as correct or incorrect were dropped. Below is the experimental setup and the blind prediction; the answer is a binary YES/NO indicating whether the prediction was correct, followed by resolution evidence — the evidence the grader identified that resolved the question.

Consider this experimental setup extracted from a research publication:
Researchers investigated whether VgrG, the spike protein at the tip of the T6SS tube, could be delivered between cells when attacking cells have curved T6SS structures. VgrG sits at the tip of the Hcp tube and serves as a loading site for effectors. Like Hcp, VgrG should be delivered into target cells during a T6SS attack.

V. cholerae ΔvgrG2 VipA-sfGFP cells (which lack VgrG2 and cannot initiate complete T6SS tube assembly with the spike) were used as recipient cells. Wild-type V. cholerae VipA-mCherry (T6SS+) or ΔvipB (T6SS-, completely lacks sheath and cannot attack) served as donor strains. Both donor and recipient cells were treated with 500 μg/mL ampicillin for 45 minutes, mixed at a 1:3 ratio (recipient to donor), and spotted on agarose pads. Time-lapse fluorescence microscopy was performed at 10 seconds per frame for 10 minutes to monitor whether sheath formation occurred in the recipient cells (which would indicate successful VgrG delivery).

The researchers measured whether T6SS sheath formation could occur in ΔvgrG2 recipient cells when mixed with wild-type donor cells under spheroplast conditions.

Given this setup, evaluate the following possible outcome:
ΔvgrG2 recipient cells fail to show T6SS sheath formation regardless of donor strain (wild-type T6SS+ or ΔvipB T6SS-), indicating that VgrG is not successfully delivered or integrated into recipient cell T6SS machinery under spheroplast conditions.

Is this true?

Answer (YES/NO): NO